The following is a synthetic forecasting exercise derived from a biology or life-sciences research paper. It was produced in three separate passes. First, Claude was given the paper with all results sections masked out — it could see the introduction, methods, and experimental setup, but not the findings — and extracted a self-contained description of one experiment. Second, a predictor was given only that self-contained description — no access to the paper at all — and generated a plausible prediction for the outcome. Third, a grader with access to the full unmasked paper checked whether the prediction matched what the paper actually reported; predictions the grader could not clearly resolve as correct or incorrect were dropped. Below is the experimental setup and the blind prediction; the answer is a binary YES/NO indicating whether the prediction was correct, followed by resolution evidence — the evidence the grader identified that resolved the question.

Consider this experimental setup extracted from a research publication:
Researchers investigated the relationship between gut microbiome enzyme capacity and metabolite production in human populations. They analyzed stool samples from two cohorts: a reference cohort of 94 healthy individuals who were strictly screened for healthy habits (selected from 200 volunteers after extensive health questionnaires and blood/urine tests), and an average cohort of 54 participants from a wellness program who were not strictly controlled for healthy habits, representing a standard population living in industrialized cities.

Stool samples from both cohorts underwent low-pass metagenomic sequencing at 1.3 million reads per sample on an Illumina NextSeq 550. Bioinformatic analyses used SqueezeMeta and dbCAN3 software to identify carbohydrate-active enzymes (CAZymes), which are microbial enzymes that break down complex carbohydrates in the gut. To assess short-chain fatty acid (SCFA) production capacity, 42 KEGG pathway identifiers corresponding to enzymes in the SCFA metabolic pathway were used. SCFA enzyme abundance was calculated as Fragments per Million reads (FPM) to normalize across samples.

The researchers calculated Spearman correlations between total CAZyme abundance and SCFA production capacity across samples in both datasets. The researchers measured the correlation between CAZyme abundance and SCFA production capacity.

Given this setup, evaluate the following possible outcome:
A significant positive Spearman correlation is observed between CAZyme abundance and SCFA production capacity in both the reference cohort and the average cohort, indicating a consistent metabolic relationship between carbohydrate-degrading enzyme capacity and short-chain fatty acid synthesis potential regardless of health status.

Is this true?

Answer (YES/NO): NO